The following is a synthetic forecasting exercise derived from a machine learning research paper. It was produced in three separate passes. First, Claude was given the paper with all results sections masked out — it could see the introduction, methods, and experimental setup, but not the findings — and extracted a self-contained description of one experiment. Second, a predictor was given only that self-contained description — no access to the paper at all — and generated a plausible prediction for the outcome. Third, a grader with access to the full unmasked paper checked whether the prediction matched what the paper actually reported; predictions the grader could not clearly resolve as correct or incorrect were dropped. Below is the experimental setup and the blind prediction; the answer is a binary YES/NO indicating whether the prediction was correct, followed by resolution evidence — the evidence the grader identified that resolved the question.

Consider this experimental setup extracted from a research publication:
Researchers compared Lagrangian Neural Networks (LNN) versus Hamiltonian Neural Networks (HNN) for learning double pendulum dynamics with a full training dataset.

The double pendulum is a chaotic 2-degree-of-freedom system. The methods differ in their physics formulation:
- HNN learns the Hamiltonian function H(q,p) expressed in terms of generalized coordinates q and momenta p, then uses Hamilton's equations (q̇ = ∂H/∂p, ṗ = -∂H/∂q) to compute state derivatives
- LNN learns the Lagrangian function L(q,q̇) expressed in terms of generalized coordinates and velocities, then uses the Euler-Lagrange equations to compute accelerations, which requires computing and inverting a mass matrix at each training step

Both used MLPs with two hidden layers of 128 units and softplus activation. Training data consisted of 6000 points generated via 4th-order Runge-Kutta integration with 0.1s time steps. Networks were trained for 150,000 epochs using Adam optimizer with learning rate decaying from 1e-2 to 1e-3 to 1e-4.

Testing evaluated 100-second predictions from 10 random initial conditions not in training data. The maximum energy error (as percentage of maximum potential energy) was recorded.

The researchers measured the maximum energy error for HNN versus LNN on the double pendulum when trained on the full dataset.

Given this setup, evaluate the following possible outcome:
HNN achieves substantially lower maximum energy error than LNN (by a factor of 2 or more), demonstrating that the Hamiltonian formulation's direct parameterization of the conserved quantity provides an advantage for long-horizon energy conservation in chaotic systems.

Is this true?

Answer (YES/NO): YES